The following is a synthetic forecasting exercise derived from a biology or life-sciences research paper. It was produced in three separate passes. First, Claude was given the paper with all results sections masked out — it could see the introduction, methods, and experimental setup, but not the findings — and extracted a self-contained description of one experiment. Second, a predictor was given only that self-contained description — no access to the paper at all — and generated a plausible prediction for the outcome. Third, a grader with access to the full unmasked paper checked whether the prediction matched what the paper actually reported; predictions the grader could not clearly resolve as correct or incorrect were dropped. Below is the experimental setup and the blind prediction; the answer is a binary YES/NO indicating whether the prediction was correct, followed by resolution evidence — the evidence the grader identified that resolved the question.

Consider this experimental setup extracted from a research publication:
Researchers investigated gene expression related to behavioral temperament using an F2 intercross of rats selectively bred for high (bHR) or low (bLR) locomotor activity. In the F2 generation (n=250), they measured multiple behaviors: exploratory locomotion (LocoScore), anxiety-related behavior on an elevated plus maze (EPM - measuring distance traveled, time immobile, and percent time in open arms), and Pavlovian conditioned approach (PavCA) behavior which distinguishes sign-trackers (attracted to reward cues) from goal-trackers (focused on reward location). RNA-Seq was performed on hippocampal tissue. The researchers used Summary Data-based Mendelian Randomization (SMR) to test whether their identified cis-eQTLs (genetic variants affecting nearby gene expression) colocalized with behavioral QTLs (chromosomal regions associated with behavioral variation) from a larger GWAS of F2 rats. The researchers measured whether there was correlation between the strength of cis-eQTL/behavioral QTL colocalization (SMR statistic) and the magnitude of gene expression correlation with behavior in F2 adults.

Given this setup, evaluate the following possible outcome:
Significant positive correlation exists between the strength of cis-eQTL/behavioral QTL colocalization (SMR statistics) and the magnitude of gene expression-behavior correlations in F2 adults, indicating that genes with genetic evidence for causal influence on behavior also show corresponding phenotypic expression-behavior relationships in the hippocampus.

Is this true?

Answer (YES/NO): YES